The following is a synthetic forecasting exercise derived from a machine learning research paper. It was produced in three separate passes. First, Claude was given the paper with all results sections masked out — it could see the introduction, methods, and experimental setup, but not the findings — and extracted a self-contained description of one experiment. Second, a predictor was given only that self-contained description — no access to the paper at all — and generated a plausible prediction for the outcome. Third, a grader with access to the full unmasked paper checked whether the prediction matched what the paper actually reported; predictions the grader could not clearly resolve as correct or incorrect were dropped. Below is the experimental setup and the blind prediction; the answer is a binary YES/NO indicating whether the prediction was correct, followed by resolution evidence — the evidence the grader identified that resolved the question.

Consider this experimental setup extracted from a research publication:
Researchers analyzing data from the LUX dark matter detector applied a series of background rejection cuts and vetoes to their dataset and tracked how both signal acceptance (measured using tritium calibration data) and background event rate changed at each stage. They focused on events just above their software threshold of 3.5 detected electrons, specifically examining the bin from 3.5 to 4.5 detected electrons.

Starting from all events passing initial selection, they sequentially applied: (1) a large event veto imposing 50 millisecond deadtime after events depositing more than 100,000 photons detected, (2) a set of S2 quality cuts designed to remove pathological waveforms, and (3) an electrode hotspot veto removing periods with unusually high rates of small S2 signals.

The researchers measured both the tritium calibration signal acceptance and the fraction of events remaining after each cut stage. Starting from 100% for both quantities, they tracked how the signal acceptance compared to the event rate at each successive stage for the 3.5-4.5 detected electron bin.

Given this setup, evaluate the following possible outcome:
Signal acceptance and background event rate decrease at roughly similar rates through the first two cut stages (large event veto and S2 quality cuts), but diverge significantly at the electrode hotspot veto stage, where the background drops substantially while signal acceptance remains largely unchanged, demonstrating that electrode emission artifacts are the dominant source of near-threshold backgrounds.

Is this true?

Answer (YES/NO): NO